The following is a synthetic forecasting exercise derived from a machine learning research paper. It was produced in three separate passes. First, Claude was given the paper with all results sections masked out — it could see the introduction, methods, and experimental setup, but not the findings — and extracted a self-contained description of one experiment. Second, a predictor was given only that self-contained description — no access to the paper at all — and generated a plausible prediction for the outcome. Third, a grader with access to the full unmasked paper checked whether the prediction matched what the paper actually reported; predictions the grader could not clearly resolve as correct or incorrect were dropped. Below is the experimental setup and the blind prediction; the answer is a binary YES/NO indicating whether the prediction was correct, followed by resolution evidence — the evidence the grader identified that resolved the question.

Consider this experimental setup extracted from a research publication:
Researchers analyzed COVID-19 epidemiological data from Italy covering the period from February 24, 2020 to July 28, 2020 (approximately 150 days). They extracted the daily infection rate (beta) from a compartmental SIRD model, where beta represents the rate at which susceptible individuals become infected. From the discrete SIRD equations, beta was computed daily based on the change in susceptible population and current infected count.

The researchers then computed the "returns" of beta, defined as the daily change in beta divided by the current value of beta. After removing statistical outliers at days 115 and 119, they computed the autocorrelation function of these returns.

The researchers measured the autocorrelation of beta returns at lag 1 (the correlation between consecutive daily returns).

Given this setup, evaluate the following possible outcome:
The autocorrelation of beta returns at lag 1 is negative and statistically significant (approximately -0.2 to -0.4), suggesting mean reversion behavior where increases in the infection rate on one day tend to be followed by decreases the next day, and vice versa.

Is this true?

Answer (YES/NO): YES